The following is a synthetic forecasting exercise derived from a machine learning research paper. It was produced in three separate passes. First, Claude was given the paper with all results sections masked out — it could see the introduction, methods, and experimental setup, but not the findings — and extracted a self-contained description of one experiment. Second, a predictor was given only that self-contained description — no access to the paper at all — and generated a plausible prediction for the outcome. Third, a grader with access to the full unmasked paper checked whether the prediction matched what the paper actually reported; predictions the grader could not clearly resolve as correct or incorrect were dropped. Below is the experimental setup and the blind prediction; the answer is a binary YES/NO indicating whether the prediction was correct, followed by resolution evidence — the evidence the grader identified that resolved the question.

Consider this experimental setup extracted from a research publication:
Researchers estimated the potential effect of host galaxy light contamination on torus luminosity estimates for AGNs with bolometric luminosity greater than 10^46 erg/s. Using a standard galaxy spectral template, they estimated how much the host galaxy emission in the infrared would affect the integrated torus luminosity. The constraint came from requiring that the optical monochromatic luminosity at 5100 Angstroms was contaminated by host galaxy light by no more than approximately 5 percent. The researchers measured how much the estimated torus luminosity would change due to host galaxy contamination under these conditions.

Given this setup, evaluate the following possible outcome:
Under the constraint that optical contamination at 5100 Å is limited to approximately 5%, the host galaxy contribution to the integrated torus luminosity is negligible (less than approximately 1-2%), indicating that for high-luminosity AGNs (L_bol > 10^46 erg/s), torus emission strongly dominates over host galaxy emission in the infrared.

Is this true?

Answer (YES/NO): YES